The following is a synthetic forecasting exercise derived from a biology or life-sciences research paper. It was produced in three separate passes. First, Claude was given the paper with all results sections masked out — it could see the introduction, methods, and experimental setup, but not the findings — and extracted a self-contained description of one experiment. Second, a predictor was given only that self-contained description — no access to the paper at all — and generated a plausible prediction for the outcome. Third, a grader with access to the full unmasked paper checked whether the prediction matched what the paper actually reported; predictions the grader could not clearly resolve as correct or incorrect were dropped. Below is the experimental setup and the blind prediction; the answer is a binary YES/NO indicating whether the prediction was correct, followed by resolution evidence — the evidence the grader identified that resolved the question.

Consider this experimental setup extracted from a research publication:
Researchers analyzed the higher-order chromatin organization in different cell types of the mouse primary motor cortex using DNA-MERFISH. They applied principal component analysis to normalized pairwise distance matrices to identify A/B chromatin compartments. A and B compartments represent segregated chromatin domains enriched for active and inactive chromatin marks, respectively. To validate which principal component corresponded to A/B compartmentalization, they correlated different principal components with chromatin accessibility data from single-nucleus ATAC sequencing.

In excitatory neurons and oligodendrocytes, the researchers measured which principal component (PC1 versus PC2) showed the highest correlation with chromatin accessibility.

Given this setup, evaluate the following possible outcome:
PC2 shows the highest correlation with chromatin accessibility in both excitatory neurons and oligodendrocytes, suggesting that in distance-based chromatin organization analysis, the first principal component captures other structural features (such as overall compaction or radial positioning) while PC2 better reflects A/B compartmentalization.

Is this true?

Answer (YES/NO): NO